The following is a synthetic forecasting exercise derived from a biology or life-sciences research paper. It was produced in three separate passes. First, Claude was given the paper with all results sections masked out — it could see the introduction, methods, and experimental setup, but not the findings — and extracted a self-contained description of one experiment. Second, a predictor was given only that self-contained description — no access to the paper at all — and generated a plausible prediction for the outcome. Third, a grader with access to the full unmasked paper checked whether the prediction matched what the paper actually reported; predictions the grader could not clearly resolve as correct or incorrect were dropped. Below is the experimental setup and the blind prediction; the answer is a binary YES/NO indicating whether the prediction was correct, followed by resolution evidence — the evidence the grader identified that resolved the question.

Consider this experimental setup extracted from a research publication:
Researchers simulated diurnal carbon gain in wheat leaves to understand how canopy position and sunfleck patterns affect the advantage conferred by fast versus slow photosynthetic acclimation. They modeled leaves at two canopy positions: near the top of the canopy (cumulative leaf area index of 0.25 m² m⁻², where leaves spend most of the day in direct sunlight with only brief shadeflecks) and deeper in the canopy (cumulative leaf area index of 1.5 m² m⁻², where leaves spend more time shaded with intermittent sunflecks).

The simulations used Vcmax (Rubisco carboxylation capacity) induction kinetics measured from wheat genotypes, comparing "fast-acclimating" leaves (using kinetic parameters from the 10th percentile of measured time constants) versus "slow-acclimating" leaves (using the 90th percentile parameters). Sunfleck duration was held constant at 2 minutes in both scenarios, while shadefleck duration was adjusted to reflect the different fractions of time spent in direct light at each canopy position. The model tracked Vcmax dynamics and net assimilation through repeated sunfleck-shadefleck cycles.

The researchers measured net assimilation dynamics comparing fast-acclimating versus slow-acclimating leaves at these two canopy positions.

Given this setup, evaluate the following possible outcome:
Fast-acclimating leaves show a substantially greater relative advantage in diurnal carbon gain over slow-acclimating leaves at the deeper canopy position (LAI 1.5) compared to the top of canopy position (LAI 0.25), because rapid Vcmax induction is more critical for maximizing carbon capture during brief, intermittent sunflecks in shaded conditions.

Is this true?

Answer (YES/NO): YES